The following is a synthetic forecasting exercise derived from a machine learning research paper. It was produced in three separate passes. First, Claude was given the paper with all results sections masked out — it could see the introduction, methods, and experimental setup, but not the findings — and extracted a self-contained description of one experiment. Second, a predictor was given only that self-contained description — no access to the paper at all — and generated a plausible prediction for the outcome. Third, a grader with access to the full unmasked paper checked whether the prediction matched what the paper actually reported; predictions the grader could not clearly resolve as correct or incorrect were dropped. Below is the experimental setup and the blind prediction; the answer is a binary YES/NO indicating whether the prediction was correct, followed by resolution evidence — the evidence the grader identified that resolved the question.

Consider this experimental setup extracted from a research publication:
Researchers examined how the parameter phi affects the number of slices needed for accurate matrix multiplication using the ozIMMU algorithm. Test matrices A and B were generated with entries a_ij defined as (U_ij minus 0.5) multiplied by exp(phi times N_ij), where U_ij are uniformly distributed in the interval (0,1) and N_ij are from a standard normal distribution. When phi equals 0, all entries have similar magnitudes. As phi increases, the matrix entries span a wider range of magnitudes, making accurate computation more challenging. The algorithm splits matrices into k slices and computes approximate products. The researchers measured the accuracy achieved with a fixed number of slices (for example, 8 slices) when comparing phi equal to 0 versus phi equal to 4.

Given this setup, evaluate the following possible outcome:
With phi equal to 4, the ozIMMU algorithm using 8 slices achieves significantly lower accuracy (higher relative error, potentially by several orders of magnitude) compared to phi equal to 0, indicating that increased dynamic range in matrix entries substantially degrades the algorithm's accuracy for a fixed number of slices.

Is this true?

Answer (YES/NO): YES